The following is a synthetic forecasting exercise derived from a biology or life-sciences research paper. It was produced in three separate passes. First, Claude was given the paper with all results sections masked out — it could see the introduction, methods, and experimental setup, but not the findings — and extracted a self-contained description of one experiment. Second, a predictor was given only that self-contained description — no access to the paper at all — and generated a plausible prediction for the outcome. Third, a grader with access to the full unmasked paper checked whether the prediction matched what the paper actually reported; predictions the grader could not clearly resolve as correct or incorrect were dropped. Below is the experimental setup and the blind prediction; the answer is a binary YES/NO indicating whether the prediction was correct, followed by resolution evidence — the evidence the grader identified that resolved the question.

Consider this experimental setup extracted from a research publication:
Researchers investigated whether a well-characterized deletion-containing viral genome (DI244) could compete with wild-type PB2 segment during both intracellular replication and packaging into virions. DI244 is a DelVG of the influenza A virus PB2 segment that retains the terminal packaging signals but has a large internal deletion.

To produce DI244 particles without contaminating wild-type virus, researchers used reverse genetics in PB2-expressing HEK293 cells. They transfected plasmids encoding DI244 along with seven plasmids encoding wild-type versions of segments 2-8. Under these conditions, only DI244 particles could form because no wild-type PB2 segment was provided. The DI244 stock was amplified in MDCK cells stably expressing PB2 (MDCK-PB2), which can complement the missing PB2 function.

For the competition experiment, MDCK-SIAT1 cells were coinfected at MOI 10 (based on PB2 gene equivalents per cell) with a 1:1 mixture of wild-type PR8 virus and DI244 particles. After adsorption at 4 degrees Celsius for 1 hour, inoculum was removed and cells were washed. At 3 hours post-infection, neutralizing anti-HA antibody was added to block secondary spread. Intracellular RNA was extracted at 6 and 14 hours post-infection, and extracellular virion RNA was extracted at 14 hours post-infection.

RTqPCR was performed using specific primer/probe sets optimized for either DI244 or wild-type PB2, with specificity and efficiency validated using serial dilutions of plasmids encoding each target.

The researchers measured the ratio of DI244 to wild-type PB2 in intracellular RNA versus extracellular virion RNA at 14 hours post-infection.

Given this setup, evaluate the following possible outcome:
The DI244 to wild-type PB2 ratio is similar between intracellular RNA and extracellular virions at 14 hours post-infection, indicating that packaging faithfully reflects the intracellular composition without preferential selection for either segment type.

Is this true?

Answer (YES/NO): NO